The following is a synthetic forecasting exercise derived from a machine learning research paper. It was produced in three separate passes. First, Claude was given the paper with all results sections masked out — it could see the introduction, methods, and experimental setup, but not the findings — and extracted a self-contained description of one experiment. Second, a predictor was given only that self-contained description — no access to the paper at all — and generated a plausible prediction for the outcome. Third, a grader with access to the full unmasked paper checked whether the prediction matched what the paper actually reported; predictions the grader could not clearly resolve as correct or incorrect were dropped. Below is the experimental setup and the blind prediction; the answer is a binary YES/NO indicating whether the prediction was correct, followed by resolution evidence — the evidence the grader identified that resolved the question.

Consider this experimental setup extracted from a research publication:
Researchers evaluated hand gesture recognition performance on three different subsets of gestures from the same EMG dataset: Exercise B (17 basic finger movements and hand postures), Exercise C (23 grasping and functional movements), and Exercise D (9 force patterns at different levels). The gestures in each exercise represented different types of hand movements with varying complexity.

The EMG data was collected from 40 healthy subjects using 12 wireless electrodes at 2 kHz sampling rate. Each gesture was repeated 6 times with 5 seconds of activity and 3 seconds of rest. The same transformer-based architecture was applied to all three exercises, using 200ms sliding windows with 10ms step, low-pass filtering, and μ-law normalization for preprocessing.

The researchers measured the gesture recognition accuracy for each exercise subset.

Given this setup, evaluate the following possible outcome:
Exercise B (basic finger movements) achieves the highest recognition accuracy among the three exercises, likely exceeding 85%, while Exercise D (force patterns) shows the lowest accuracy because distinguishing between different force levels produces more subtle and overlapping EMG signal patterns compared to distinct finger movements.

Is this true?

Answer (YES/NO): NO